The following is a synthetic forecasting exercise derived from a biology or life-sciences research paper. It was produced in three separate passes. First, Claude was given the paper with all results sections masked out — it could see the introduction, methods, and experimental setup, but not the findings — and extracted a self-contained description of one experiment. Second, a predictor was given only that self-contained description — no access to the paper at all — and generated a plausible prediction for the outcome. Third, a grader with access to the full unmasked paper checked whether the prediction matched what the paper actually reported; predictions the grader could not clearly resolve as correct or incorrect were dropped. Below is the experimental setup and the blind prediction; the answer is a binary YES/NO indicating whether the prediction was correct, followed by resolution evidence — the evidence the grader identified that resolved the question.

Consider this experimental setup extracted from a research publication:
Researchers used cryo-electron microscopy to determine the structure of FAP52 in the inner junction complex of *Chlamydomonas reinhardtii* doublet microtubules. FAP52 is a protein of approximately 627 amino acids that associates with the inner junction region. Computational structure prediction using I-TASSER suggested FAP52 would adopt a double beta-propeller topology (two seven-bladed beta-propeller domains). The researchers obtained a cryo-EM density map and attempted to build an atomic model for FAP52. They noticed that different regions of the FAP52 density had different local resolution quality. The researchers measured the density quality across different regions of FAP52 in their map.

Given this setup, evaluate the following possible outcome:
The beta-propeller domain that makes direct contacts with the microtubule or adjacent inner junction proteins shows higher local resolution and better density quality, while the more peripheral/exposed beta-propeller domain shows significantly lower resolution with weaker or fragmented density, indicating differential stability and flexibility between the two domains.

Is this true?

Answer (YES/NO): YES